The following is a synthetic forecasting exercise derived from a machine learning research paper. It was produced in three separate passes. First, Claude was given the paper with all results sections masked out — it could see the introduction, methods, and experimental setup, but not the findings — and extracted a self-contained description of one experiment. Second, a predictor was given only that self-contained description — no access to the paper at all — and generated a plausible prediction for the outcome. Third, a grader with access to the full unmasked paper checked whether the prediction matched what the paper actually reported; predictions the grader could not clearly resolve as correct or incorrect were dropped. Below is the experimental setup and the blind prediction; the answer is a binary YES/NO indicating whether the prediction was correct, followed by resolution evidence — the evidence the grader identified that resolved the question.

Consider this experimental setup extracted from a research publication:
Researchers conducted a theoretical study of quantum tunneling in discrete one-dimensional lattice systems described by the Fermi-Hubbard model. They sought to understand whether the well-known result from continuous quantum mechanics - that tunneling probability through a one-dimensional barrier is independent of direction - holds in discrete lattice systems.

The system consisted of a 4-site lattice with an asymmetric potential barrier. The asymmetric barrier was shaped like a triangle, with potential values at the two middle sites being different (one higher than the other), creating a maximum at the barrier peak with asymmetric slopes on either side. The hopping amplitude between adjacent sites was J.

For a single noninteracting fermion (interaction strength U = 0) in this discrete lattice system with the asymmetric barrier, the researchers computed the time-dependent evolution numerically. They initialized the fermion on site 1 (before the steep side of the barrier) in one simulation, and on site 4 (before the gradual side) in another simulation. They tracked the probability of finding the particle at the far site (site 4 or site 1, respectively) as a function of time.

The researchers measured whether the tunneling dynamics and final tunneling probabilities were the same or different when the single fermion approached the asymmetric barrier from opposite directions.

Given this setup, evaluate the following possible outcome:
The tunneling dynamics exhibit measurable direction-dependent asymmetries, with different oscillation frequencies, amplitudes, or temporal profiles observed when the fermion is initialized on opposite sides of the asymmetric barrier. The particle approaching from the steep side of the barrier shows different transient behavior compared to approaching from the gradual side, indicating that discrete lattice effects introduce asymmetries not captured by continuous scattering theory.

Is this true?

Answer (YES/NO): NO